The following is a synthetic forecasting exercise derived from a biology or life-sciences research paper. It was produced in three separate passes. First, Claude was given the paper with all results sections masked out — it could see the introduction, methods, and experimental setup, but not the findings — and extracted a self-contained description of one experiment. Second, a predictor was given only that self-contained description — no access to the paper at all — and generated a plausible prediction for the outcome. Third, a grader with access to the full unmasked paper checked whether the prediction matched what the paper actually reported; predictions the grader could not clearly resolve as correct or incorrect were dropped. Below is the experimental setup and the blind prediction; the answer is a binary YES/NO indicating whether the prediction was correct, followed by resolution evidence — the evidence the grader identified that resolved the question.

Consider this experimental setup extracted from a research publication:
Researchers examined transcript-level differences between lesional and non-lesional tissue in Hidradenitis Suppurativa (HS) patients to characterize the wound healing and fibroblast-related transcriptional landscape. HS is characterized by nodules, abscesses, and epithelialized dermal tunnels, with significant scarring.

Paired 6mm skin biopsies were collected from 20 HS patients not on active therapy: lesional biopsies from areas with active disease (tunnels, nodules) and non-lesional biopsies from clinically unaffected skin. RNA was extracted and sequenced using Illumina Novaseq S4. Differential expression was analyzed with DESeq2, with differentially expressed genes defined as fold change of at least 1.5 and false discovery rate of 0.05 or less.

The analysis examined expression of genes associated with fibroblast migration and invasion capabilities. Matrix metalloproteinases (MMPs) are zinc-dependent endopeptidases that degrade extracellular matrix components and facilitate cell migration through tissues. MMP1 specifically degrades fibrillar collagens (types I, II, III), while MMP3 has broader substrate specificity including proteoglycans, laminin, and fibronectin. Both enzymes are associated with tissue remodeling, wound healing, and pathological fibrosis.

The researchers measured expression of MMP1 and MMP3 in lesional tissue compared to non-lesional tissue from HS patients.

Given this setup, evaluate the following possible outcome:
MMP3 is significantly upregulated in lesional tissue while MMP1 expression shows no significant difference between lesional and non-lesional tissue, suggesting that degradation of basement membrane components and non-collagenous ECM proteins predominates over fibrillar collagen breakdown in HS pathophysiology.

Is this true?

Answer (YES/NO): NO